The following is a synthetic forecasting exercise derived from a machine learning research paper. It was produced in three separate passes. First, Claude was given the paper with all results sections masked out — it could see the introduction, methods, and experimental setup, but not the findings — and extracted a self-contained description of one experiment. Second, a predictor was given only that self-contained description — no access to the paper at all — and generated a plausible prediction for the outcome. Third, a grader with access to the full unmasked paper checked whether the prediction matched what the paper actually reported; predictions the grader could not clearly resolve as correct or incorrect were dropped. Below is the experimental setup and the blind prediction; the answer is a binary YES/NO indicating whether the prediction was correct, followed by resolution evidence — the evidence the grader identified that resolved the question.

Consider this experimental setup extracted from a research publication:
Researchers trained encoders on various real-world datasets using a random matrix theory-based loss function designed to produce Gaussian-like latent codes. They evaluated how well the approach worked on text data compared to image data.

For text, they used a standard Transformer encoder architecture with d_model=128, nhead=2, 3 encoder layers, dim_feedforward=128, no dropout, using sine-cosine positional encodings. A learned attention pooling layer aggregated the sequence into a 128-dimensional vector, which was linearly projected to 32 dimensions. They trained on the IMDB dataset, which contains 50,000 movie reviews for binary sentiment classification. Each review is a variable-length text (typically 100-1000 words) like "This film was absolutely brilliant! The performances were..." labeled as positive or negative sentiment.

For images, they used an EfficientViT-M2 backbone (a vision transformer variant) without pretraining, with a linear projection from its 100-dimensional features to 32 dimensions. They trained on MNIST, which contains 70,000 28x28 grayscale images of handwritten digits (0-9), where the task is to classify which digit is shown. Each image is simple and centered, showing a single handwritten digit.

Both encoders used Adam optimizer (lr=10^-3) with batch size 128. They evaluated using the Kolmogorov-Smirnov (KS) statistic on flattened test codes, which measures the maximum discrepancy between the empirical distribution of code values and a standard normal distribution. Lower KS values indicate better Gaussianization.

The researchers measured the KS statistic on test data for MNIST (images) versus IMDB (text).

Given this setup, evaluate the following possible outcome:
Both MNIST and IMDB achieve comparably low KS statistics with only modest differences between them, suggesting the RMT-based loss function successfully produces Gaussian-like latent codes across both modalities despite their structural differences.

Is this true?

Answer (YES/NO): YES